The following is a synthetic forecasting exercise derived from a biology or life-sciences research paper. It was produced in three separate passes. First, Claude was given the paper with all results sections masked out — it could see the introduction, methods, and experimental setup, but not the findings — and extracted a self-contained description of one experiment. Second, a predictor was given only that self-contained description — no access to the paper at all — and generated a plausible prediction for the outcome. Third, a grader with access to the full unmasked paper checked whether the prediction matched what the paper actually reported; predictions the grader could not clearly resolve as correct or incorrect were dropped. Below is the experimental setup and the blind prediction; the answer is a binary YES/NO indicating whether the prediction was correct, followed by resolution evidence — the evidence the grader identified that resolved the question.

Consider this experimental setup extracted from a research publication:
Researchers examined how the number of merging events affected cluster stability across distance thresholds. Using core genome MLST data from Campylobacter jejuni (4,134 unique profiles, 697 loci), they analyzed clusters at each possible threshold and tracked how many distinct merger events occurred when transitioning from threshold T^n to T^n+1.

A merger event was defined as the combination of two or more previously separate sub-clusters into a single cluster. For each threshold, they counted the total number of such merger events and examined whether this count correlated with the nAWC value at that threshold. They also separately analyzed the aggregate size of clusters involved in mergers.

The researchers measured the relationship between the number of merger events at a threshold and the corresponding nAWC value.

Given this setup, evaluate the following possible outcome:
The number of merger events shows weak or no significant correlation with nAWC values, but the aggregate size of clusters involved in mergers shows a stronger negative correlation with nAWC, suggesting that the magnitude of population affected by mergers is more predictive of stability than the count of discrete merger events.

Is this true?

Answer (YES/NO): YES